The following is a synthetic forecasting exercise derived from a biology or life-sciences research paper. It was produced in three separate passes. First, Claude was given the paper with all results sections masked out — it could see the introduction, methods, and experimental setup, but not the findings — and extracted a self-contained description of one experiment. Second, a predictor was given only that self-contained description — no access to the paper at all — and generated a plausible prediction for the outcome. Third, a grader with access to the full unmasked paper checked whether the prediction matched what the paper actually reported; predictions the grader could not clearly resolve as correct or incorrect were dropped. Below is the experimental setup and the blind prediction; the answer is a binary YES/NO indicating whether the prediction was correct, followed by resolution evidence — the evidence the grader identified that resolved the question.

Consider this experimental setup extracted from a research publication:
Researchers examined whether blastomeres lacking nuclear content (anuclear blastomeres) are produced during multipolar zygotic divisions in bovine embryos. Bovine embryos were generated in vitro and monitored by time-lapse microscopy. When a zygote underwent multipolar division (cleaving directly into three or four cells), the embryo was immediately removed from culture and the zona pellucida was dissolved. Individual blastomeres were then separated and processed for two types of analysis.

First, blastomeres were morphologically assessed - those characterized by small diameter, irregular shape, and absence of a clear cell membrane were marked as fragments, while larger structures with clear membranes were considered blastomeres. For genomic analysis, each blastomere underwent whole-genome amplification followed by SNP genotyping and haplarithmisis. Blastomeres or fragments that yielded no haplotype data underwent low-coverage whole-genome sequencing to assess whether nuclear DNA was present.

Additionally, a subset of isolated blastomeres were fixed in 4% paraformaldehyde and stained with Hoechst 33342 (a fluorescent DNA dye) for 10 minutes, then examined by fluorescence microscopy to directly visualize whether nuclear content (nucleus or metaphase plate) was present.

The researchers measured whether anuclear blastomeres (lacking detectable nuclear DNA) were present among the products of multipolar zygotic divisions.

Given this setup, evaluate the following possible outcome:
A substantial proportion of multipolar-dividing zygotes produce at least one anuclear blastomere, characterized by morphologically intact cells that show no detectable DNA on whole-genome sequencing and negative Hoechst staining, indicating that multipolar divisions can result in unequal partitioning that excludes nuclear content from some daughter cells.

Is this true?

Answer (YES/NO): YES